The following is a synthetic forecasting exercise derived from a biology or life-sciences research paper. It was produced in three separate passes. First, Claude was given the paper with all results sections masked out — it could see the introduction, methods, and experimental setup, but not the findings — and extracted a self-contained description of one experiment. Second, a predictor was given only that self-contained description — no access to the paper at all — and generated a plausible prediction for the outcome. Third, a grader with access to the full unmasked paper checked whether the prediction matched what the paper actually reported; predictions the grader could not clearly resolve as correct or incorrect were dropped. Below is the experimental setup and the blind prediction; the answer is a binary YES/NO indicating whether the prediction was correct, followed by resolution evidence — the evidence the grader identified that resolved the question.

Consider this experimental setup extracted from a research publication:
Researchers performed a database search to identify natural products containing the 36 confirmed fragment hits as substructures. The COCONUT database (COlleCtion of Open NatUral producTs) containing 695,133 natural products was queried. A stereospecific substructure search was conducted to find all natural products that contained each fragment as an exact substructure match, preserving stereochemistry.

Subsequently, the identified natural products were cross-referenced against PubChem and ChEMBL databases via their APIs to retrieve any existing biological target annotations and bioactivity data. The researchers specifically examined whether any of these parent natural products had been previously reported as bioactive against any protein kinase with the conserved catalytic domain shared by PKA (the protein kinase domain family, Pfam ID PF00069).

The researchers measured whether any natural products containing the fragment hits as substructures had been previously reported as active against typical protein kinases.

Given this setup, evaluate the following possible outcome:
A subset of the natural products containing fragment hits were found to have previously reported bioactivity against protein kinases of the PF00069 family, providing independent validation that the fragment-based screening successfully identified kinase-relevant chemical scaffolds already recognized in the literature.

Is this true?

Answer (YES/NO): NO